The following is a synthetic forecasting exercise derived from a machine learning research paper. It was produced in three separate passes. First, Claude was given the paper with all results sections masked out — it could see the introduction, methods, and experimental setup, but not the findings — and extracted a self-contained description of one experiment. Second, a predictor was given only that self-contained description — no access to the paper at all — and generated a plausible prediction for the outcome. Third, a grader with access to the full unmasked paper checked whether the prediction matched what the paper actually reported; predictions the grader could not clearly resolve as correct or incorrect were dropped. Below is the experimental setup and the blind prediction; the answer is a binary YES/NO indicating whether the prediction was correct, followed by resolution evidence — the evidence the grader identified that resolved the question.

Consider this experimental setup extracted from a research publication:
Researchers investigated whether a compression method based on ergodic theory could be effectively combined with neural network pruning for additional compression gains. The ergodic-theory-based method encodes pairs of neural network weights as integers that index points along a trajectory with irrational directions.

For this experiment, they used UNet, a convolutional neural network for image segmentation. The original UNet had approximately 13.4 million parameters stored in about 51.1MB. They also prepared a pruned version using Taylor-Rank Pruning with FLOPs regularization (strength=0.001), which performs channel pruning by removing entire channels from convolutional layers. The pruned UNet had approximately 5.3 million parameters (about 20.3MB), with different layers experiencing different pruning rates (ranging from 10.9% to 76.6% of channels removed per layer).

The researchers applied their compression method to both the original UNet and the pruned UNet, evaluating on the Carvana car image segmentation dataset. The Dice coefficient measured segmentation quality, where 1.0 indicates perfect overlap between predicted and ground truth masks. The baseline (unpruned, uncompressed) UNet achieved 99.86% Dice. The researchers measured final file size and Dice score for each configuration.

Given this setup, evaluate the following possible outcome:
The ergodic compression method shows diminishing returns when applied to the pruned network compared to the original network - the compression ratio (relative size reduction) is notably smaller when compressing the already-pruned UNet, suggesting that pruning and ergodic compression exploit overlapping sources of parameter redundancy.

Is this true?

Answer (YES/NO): NO